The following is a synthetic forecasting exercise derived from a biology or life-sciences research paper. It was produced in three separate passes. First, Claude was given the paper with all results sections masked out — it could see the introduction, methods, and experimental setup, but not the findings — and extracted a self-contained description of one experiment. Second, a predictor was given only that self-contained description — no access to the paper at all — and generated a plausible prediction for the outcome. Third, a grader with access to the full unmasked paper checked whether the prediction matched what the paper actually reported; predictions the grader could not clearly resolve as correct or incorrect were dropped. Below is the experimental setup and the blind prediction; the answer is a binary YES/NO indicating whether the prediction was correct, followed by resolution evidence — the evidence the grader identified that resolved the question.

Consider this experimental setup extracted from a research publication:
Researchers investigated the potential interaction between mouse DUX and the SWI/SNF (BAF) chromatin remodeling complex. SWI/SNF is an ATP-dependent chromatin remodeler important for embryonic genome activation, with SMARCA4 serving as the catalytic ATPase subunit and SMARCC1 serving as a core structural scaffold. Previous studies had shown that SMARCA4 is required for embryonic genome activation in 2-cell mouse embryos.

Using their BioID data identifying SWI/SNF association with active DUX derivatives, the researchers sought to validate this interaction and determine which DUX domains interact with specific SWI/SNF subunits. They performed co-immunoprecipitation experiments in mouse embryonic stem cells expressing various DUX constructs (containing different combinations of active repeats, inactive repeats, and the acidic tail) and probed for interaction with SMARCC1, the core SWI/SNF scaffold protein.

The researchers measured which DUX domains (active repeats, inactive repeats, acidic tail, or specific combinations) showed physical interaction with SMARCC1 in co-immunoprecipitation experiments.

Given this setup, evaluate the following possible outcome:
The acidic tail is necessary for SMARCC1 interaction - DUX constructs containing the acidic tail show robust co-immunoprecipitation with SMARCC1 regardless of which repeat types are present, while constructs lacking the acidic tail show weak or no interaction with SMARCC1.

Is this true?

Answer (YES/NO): NO